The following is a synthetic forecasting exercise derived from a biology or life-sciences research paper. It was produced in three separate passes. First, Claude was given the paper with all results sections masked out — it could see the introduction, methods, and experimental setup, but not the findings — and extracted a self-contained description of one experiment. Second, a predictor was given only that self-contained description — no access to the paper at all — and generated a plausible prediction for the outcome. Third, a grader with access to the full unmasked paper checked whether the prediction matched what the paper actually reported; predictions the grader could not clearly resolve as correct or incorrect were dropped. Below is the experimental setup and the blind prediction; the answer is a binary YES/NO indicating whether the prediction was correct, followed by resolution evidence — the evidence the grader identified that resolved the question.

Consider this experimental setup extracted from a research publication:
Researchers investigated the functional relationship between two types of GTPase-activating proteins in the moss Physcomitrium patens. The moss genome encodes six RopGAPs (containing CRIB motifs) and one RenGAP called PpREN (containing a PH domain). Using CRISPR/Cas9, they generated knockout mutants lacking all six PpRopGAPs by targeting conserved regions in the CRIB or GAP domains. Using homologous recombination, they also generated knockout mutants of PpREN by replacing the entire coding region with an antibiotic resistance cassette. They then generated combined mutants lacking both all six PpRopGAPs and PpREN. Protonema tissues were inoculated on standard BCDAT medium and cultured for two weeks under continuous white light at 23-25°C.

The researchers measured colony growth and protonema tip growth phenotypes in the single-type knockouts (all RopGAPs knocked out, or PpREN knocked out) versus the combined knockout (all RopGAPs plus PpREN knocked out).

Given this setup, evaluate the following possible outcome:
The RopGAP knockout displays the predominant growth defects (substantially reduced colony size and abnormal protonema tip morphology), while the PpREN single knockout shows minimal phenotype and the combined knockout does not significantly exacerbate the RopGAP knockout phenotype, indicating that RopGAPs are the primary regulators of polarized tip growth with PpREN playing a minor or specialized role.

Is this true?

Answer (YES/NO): NO